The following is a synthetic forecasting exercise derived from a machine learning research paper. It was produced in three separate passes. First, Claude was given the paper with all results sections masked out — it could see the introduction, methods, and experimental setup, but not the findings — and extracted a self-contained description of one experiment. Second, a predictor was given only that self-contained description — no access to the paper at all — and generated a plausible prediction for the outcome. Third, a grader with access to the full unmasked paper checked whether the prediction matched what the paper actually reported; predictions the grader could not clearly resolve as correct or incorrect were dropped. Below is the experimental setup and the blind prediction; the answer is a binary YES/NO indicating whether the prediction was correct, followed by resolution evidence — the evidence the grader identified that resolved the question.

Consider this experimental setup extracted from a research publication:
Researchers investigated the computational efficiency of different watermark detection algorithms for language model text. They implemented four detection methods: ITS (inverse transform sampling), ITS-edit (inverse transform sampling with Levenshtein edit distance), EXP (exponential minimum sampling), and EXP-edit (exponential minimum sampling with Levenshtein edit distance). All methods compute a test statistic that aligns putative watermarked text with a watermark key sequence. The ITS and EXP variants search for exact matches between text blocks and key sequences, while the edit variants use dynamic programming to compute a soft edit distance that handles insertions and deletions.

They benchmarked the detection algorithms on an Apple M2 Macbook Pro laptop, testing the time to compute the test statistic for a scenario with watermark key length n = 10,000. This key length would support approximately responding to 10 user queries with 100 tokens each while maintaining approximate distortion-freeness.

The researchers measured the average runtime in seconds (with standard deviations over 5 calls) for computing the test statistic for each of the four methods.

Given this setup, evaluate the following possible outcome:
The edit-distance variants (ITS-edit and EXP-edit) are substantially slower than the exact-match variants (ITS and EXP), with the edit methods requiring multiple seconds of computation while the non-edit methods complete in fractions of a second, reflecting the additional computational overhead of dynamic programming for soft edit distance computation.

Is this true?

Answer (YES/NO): NO